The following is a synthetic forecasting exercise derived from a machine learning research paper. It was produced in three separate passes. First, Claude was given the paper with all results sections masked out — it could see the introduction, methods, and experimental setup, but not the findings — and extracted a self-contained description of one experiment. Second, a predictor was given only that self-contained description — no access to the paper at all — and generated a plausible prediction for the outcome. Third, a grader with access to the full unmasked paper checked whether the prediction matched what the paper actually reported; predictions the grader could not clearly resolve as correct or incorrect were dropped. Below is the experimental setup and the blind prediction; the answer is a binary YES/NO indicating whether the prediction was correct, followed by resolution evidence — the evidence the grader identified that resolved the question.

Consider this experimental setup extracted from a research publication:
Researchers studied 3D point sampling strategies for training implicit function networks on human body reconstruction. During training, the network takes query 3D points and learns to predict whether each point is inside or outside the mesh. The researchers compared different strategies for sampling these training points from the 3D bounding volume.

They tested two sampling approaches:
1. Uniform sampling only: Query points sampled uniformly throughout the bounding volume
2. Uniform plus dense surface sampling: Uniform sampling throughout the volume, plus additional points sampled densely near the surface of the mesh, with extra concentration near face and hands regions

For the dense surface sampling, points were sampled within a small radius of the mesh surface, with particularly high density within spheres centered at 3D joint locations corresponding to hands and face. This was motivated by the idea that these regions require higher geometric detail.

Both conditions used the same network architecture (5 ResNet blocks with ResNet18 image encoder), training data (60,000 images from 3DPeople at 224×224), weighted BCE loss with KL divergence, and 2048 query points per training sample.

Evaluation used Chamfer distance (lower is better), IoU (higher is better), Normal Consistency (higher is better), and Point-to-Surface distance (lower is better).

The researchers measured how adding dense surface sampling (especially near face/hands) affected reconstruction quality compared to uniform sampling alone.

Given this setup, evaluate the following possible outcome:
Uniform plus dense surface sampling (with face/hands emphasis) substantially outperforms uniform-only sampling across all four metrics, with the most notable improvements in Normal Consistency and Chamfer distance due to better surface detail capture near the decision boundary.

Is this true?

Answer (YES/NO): NO